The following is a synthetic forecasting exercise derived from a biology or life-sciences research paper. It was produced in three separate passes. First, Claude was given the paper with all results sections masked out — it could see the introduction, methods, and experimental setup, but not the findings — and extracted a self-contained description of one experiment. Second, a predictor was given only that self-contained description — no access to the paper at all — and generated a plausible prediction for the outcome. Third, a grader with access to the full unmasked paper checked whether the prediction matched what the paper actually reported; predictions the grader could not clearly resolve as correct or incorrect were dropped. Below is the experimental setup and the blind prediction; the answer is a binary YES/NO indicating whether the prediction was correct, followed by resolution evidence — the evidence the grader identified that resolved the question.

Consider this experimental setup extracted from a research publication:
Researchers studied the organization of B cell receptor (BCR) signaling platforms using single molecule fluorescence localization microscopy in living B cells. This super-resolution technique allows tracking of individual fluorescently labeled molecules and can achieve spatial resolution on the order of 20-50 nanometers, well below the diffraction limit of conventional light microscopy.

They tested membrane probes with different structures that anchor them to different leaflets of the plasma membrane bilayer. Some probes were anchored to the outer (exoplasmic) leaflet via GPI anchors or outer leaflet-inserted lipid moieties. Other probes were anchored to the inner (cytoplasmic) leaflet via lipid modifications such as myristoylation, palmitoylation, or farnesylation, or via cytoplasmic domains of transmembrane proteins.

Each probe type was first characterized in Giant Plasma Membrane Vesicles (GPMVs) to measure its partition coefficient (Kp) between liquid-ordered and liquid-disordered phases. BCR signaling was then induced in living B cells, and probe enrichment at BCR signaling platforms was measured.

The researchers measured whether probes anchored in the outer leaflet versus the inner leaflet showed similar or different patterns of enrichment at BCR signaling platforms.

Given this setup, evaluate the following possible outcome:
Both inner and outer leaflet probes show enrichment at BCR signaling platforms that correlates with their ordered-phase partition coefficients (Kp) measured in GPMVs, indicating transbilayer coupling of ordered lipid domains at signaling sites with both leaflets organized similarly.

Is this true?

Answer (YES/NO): NO